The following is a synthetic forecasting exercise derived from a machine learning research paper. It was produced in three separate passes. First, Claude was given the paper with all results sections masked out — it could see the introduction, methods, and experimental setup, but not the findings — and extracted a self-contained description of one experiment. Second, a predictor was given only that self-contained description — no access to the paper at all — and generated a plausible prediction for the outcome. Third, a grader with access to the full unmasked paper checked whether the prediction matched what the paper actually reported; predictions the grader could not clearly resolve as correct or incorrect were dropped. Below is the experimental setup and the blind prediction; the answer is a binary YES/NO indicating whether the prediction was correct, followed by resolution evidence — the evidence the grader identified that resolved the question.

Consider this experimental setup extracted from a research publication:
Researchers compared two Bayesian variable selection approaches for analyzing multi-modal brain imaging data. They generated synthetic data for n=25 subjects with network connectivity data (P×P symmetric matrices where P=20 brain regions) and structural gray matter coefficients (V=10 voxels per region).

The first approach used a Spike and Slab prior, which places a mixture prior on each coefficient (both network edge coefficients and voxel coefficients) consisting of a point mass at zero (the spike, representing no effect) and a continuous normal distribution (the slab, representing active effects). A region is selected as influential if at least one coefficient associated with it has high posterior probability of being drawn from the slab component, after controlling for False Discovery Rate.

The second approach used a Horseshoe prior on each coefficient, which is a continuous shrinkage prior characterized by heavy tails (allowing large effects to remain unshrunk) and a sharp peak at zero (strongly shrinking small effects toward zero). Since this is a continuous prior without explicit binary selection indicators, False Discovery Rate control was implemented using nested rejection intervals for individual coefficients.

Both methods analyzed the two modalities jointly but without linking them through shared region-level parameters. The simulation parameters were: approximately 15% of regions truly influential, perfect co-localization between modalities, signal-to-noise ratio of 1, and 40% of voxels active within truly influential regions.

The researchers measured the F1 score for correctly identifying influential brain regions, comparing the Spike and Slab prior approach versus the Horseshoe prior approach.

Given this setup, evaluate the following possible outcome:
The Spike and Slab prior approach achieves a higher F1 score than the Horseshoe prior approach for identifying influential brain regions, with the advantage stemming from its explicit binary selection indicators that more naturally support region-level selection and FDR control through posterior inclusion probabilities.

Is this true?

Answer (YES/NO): NO